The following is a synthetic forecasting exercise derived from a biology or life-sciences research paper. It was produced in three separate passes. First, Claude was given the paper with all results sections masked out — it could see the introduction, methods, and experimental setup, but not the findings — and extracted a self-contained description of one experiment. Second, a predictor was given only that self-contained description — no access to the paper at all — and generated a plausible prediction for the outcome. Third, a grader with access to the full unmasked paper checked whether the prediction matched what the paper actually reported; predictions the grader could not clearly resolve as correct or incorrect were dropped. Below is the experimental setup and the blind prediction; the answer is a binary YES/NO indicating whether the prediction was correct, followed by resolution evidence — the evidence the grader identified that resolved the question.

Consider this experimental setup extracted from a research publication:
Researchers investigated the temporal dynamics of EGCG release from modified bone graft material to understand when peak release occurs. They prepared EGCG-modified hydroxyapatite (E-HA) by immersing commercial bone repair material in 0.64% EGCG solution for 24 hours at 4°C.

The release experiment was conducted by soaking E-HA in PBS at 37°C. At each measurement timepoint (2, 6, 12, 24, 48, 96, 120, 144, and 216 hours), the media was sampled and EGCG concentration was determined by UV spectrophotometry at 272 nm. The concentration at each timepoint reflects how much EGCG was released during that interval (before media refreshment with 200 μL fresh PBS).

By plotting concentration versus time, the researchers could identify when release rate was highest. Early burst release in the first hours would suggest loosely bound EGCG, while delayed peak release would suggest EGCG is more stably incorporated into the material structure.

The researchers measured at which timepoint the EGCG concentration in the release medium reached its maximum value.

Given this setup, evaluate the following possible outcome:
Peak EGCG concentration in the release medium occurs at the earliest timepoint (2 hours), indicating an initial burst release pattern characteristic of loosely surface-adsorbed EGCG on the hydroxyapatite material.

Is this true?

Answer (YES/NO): NO